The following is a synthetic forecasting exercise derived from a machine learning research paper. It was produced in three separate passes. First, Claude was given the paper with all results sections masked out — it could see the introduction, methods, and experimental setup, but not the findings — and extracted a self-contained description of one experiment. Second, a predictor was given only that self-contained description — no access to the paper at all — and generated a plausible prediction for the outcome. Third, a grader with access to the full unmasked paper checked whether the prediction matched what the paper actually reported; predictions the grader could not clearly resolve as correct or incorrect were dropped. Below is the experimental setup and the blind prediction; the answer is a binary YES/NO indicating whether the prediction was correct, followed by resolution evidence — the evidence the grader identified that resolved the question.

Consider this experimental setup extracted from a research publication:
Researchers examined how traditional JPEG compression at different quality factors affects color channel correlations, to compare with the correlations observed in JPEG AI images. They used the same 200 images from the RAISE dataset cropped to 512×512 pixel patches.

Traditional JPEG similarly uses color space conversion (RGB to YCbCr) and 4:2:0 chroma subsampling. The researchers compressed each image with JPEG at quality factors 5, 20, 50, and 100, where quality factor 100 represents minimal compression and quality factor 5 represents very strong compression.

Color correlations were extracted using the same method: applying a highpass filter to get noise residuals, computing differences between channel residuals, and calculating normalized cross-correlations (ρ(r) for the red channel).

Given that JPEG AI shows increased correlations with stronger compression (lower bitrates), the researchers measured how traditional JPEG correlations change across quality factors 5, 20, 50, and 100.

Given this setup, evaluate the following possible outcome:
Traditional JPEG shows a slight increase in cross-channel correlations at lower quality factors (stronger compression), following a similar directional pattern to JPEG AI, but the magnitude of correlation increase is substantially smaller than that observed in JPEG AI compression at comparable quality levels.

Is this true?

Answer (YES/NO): NO